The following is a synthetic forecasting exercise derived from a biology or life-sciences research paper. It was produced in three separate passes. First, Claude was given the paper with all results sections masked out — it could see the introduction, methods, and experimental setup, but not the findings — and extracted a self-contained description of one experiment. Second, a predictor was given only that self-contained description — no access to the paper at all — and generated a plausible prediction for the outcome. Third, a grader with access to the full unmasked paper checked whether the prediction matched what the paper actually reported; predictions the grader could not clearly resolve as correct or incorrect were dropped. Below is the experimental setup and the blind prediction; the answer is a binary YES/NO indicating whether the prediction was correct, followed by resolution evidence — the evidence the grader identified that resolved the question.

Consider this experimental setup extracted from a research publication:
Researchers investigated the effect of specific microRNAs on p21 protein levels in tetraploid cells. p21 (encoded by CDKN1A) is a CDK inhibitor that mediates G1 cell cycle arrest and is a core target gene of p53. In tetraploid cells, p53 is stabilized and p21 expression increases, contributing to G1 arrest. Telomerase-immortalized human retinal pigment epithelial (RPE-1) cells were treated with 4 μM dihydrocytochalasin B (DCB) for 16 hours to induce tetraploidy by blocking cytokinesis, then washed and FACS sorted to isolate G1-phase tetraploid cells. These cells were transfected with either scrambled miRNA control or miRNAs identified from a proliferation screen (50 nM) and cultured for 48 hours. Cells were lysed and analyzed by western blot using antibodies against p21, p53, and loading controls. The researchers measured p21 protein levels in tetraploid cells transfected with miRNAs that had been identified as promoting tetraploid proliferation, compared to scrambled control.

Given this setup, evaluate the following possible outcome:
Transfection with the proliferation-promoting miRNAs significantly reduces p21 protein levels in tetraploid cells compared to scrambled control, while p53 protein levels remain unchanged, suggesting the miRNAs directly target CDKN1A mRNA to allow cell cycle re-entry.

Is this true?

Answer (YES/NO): NO